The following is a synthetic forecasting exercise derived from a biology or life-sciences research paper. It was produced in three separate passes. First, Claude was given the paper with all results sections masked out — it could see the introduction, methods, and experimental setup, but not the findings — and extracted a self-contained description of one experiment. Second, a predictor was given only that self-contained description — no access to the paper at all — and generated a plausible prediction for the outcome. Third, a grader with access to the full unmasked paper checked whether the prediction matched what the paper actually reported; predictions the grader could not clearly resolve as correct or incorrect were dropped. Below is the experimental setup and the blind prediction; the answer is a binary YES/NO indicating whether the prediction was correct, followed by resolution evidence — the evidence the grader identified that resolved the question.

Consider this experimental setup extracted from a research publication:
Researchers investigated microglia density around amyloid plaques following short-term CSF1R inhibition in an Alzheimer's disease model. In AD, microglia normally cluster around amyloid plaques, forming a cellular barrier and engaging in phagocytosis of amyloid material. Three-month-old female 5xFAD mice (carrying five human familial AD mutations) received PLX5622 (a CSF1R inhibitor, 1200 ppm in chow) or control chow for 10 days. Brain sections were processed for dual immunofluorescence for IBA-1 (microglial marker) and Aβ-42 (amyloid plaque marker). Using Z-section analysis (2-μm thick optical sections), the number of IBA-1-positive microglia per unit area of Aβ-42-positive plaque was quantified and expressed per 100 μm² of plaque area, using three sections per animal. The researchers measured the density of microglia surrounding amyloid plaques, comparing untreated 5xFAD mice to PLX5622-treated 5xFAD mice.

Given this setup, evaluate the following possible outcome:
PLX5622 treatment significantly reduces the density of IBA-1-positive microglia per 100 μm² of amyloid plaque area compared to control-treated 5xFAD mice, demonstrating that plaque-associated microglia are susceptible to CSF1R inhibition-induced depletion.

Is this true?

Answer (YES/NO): YES